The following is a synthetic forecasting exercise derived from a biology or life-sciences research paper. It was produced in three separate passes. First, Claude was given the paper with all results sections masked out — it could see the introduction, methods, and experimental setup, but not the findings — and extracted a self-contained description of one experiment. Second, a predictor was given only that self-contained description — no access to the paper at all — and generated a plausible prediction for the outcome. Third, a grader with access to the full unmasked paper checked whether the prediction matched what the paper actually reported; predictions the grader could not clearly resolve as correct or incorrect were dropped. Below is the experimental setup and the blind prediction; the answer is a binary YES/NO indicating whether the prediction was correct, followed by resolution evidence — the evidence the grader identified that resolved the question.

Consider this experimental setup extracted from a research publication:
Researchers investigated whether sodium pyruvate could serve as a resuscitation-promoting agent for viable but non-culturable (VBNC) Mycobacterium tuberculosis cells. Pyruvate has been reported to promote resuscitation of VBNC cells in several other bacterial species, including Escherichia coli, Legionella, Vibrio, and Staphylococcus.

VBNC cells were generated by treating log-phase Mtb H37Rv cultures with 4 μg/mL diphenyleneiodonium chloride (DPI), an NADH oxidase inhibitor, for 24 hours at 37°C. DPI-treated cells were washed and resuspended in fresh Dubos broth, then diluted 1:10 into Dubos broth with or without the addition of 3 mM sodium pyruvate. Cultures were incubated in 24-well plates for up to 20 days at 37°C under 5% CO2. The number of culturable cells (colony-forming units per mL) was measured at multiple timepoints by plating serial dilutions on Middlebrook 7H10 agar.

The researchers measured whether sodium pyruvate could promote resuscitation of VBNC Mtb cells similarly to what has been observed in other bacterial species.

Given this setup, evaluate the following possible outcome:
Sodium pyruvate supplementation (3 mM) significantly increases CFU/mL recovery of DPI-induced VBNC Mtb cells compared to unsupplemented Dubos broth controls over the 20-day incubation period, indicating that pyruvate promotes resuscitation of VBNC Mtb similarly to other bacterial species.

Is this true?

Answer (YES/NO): NO